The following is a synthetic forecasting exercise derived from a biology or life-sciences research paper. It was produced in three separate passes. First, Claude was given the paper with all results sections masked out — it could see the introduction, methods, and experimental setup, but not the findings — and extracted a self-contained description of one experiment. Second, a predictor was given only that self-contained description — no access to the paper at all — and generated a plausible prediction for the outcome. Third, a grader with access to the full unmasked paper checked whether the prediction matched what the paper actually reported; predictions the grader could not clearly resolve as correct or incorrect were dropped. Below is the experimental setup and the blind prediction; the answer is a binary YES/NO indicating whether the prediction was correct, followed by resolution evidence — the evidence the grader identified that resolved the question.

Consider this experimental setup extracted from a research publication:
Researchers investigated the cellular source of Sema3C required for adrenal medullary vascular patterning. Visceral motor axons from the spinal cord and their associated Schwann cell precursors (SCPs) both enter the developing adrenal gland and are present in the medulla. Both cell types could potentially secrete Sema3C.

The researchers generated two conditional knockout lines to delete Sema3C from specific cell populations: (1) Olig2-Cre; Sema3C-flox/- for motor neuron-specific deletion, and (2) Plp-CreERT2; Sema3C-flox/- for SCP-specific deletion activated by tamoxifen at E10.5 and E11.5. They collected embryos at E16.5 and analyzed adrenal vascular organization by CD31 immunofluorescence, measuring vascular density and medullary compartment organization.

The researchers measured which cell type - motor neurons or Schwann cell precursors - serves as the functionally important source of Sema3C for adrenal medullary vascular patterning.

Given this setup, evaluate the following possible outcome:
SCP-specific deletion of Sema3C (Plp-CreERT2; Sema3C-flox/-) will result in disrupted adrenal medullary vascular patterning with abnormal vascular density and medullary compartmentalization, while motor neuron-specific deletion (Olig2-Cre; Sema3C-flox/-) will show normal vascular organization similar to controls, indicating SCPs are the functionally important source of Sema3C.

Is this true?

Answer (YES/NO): NO